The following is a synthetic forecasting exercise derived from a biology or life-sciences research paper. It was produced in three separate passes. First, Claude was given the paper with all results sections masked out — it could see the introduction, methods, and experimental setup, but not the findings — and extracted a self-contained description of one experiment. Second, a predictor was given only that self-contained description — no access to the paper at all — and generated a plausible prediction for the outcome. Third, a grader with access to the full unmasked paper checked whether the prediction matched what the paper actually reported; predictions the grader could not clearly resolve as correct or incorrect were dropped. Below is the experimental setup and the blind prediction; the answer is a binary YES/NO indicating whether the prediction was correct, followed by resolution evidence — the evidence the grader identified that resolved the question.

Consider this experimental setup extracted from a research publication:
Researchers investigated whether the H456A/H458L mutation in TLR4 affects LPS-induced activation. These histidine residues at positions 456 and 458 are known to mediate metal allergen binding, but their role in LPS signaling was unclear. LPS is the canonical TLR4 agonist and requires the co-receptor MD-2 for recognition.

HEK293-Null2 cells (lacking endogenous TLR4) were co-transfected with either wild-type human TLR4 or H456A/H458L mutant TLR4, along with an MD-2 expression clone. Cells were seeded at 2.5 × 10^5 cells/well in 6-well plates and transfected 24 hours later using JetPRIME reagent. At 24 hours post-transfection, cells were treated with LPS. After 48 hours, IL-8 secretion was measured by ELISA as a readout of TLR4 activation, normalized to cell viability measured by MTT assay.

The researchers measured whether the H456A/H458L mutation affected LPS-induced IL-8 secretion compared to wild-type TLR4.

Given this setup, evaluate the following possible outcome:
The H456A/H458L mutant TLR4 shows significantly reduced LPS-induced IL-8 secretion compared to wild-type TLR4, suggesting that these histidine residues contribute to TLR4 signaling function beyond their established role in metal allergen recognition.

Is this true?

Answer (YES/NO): NO